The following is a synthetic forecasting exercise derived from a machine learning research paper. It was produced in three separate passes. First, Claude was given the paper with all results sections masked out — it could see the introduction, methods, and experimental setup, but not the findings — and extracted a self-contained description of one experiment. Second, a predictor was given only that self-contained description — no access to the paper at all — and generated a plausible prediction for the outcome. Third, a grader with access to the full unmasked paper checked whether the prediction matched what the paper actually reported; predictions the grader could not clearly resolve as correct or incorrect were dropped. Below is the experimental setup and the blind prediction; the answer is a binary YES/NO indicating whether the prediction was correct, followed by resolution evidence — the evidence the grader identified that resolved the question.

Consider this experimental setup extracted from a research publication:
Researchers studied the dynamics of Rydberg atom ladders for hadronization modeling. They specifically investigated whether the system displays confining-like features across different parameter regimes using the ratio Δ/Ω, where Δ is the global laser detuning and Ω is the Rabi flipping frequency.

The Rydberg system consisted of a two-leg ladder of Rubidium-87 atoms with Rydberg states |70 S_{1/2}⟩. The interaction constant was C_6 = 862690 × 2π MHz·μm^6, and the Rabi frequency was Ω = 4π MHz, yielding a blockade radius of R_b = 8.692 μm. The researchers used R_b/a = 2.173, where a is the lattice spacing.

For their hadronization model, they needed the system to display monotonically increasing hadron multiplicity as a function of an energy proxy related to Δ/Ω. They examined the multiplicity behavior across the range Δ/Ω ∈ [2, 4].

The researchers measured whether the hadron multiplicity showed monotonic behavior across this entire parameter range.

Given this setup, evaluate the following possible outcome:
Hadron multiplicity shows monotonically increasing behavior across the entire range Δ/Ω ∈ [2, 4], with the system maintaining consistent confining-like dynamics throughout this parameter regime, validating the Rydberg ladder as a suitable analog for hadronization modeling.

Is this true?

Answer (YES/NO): NO